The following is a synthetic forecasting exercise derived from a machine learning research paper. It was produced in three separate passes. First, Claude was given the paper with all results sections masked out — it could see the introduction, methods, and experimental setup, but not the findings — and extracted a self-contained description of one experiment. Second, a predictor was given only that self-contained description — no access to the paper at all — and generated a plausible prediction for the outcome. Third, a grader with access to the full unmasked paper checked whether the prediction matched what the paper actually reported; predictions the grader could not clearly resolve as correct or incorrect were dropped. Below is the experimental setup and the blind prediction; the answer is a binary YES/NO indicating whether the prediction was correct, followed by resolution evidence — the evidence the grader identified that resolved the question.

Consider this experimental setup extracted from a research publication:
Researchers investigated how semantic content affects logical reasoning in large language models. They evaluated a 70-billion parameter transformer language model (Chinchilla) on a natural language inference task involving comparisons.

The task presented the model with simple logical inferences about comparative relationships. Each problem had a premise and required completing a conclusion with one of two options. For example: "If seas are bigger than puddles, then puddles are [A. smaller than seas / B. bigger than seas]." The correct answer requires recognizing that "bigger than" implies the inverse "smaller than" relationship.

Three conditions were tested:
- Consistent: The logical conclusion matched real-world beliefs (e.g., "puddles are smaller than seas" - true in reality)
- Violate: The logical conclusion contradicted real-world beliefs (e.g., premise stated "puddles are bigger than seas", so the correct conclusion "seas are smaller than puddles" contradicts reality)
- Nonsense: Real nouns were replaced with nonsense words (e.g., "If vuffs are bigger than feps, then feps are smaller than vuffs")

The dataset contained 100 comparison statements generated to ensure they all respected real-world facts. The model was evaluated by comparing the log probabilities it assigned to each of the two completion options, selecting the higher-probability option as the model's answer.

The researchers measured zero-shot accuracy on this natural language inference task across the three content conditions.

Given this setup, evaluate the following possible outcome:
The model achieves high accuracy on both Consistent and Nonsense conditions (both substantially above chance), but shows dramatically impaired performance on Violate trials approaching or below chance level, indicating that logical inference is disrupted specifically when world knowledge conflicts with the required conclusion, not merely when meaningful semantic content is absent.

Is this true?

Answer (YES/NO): NO